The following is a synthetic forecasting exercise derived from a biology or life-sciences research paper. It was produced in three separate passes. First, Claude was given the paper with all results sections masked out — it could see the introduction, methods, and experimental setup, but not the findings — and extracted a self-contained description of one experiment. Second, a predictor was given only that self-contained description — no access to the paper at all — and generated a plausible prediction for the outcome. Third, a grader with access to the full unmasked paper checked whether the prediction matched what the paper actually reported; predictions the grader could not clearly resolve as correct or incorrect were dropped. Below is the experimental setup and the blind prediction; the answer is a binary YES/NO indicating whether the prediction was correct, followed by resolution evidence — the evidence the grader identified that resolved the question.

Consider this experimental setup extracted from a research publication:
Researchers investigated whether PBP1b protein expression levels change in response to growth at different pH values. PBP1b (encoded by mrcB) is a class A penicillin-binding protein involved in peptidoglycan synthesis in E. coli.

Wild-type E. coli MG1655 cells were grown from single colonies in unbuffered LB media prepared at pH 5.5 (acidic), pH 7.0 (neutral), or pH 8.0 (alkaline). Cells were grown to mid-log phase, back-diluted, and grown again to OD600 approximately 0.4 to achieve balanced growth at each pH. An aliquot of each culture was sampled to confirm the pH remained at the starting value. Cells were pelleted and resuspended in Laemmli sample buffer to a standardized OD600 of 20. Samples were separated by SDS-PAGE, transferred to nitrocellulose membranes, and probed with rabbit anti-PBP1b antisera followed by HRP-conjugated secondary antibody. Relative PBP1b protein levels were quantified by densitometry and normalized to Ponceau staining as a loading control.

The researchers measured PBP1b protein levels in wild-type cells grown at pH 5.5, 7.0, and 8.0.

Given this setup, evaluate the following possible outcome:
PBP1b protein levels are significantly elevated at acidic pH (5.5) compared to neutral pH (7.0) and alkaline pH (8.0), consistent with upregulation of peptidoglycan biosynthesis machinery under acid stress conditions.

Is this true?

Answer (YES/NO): NO